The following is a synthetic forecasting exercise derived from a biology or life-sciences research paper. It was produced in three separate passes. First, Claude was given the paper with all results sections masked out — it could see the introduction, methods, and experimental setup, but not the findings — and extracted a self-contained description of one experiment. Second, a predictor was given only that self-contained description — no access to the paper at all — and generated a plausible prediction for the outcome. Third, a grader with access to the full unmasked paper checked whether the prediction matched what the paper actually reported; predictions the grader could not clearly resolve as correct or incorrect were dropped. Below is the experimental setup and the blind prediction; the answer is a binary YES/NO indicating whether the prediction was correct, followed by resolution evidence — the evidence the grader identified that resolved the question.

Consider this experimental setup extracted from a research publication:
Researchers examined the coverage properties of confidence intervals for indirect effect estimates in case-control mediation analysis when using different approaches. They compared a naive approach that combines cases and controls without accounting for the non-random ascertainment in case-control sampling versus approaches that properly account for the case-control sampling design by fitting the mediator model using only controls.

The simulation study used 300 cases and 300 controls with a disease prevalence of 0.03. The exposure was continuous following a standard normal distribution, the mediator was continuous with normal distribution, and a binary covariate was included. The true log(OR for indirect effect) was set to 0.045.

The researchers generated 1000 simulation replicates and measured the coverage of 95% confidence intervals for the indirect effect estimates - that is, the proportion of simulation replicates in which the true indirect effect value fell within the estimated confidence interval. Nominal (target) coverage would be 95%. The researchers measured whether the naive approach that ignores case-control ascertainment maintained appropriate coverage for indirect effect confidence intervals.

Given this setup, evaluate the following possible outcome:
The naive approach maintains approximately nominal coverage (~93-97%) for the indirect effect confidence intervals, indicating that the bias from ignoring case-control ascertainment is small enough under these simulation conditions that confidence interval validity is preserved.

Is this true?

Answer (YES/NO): NO